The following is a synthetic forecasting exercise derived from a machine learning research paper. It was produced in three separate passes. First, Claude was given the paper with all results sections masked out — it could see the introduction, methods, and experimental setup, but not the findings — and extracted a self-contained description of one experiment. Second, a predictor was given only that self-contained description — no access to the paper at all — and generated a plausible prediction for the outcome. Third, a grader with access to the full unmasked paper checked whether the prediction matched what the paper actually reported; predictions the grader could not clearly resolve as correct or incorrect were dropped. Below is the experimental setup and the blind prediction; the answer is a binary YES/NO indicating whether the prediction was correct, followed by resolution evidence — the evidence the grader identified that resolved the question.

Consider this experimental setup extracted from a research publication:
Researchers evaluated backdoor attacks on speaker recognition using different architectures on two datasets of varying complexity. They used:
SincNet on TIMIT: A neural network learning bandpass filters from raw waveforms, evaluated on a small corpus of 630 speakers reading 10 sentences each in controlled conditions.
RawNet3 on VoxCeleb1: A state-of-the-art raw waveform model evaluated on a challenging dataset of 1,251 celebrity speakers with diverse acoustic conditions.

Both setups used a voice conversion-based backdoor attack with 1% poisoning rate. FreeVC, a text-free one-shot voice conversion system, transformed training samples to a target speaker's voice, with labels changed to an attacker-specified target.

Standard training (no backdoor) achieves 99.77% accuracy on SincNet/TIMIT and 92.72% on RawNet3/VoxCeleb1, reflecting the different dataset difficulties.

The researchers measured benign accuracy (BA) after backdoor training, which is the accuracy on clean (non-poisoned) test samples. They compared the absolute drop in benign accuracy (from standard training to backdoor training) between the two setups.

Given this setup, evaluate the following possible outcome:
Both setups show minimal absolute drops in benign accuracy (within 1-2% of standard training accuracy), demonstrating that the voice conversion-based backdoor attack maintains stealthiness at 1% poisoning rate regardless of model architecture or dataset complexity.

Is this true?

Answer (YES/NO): YES